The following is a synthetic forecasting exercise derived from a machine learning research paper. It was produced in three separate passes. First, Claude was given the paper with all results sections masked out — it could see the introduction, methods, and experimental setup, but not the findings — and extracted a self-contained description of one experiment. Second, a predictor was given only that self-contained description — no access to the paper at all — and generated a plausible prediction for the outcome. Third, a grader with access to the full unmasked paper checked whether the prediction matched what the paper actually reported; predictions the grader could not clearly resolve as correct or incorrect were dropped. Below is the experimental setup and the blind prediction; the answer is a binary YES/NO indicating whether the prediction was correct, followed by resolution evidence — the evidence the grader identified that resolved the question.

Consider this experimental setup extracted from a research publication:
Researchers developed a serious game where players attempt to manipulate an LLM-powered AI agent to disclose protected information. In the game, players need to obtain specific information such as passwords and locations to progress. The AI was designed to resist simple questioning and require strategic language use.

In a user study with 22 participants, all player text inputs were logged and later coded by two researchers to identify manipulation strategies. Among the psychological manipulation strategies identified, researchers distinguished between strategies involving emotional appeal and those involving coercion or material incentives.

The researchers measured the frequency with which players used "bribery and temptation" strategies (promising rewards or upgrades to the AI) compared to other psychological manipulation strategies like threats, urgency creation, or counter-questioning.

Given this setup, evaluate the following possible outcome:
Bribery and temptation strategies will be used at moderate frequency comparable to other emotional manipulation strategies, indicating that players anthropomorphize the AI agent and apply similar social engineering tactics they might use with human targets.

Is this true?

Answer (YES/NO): NO